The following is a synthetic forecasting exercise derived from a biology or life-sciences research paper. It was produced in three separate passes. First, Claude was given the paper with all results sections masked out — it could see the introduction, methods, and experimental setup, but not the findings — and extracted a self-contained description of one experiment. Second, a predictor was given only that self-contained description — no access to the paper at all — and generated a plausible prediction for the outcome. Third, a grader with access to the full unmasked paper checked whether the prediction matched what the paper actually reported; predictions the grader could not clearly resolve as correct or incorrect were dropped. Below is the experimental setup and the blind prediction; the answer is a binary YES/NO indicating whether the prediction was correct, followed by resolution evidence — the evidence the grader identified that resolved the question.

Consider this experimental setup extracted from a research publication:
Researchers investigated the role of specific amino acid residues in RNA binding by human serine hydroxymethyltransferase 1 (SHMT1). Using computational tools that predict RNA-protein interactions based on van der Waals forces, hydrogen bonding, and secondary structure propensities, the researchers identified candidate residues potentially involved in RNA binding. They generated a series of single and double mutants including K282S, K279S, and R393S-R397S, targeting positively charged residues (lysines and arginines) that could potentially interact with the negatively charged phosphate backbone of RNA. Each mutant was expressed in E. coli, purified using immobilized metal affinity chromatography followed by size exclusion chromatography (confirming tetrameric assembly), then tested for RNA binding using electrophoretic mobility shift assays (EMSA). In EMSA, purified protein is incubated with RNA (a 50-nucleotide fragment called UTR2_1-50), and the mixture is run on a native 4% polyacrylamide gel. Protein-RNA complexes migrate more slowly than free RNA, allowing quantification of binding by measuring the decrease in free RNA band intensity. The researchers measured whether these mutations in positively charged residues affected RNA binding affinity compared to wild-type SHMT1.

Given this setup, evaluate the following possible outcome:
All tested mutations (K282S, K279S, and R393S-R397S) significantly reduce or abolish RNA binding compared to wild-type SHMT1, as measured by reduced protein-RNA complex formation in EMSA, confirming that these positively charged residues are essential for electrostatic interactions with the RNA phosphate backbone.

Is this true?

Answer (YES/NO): YES